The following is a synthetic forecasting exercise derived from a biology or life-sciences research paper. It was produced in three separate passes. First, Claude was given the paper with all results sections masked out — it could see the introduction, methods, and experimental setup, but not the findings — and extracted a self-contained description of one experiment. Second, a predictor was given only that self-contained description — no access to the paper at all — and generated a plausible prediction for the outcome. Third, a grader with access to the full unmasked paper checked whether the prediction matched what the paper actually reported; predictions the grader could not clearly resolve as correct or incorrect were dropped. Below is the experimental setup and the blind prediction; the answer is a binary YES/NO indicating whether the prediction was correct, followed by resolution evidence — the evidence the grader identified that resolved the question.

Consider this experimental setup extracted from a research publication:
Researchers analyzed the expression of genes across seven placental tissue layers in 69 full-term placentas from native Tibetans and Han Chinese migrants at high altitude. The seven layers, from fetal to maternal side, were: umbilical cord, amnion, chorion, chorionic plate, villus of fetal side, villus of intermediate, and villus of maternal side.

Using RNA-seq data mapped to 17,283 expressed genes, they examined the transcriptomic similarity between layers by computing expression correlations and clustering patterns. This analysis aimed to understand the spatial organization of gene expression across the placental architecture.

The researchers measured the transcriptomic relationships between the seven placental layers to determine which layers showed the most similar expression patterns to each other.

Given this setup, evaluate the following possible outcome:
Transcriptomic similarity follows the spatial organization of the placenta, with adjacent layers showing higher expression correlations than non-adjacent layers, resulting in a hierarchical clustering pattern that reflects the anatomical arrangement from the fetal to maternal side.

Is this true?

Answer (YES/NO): NO